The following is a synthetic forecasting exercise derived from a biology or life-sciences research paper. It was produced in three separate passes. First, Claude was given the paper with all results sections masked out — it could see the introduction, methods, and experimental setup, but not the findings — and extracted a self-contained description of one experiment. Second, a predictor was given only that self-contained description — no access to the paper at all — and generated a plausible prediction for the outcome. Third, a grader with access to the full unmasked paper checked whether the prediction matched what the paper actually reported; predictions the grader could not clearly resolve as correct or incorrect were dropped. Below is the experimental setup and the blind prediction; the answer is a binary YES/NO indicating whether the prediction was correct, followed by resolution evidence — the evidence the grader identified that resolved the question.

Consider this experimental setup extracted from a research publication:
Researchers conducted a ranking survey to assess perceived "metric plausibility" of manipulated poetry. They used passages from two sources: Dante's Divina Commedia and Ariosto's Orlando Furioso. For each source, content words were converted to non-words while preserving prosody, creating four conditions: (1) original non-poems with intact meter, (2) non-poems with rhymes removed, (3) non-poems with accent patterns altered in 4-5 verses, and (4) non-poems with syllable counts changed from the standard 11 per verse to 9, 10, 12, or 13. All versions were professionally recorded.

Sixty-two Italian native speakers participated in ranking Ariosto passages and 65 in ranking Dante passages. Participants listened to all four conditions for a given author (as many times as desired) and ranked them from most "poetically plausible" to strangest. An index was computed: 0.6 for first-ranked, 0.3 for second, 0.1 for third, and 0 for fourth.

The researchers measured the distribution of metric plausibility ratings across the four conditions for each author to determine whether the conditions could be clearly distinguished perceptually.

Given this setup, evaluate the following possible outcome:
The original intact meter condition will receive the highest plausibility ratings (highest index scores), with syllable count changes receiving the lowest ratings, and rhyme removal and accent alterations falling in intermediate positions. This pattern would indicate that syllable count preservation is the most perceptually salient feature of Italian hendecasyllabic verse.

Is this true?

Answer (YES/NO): NO